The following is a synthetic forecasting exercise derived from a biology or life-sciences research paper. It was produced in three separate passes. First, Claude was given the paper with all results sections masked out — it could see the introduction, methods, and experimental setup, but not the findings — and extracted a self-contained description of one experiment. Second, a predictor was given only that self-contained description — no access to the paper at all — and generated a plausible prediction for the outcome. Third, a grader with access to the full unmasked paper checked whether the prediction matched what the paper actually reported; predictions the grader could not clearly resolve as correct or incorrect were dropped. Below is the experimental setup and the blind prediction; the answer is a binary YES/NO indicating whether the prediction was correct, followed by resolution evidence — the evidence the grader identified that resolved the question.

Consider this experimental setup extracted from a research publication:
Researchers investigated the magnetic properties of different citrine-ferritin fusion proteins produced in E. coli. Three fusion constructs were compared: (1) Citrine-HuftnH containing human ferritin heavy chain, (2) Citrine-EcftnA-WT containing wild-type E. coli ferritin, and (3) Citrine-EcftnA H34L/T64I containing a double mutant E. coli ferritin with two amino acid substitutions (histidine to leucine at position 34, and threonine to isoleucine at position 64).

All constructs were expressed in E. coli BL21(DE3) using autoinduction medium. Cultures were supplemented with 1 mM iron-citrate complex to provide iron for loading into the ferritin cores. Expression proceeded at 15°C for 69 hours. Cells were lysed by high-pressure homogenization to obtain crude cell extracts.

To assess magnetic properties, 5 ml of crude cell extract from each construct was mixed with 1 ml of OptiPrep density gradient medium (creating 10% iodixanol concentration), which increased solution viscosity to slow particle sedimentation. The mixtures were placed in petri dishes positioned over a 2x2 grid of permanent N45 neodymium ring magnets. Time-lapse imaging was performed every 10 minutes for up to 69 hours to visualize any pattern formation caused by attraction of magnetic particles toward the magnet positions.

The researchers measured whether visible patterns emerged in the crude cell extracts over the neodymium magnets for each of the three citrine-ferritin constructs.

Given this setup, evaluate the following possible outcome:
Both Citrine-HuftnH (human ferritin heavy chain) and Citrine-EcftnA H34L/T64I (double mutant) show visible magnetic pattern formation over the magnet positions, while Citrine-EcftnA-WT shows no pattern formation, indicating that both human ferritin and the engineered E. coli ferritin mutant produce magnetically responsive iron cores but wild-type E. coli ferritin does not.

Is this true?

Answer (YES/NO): NO